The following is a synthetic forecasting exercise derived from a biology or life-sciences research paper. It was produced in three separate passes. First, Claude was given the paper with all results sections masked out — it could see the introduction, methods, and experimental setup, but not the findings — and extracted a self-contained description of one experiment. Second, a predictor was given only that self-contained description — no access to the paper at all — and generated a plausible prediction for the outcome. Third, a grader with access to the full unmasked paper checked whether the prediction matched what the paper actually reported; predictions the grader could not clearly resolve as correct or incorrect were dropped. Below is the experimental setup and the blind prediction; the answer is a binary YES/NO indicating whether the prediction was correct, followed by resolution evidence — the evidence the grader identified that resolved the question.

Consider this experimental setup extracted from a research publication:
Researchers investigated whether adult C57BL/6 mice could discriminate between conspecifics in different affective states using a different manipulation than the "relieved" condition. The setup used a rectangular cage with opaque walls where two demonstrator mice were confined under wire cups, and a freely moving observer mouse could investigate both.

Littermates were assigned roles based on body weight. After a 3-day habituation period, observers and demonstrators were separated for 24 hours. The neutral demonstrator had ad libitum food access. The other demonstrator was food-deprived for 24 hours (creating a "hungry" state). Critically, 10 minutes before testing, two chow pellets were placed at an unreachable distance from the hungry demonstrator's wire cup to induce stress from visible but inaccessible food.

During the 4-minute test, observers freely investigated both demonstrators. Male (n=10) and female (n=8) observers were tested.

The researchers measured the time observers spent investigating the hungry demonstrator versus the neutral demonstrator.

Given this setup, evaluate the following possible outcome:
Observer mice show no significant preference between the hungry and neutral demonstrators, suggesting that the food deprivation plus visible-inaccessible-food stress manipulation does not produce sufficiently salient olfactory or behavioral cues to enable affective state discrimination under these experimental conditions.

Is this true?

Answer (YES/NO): NO